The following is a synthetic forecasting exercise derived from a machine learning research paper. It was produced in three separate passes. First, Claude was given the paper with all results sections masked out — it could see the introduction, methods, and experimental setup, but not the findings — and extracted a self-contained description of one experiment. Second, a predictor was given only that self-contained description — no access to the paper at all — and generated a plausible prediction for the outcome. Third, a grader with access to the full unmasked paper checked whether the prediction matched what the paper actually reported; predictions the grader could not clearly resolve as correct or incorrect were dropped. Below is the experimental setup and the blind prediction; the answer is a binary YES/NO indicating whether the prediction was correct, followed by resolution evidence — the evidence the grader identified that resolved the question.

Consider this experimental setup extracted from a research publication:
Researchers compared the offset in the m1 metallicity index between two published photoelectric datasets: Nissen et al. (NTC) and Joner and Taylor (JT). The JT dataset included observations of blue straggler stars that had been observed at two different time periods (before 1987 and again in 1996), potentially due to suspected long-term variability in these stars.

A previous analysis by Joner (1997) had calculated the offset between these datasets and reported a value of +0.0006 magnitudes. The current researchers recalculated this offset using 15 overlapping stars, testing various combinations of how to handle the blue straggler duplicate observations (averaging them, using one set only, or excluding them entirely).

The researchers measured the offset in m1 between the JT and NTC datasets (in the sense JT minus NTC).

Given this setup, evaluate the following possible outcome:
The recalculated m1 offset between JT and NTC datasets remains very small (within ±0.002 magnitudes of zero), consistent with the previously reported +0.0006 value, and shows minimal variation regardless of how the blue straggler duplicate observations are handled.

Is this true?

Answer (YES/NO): NO